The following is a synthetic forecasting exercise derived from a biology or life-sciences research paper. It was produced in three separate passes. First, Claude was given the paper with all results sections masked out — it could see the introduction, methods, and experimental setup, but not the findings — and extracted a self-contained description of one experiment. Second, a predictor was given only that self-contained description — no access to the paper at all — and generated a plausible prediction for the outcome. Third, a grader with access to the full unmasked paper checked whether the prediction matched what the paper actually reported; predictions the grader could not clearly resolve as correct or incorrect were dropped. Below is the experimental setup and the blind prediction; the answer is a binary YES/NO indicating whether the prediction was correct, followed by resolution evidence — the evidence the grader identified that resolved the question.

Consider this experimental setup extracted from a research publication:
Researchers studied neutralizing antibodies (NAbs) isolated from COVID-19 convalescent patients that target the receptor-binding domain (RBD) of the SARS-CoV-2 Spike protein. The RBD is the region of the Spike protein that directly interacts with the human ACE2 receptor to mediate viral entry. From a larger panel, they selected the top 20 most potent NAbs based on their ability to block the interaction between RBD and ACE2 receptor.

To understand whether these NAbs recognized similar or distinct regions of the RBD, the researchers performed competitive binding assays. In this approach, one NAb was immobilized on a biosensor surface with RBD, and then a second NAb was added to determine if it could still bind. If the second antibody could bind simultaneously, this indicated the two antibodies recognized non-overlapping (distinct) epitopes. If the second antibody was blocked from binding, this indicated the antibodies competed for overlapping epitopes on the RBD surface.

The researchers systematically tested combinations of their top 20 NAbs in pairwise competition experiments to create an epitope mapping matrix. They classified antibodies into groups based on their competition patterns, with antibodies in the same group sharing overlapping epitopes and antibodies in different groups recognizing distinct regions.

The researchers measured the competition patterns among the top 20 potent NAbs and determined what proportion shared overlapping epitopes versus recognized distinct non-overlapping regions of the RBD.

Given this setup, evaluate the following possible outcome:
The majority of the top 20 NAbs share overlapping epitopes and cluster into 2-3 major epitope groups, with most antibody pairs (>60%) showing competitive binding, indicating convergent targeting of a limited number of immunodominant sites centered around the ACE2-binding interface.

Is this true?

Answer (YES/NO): YES